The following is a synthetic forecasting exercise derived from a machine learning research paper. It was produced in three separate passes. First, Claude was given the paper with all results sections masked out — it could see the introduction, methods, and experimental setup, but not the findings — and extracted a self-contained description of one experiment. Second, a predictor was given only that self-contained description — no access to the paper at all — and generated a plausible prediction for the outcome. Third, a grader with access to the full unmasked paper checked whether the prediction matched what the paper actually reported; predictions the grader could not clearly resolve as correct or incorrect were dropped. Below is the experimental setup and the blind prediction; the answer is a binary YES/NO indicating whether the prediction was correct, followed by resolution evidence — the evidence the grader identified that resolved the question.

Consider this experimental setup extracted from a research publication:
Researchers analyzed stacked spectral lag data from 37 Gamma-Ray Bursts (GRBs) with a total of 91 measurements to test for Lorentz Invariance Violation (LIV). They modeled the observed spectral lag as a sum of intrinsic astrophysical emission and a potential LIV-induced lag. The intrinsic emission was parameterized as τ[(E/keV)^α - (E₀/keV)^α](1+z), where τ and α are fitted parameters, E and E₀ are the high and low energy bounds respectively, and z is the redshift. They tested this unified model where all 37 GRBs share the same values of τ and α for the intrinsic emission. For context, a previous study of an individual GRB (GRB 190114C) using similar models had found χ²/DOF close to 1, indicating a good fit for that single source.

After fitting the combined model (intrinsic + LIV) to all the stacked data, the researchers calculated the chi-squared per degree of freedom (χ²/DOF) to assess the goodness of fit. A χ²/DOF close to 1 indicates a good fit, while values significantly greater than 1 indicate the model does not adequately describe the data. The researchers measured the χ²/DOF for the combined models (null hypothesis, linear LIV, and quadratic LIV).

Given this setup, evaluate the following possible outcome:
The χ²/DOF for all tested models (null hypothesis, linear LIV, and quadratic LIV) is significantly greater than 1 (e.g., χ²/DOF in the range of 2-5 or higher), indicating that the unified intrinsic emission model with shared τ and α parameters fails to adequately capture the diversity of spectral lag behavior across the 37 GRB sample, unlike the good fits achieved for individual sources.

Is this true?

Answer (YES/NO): YES